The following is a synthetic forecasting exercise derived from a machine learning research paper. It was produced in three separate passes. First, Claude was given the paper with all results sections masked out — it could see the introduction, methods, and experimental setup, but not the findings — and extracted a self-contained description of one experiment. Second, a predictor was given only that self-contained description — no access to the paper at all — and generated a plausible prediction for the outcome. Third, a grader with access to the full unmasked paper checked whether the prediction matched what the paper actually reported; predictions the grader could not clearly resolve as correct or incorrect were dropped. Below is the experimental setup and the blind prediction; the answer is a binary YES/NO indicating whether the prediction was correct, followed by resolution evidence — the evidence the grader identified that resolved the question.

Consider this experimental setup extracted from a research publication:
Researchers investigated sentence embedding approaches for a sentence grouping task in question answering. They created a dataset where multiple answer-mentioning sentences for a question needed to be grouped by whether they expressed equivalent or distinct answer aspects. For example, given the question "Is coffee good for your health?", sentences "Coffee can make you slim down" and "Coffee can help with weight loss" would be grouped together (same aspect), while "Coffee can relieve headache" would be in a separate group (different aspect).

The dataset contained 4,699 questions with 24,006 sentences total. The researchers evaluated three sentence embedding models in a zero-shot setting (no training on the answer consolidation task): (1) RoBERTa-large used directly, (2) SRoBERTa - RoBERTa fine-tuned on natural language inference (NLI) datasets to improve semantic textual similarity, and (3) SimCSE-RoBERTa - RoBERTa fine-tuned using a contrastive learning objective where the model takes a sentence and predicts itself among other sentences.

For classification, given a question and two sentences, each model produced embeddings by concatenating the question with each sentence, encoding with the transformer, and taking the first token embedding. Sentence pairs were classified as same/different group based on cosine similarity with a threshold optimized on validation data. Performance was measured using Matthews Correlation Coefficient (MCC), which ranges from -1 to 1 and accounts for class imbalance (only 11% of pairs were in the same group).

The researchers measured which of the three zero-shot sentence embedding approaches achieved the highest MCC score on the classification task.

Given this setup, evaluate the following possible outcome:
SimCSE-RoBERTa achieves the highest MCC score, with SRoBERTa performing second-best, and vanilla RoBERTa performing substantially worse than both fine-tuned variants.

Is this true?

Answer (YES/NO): YES